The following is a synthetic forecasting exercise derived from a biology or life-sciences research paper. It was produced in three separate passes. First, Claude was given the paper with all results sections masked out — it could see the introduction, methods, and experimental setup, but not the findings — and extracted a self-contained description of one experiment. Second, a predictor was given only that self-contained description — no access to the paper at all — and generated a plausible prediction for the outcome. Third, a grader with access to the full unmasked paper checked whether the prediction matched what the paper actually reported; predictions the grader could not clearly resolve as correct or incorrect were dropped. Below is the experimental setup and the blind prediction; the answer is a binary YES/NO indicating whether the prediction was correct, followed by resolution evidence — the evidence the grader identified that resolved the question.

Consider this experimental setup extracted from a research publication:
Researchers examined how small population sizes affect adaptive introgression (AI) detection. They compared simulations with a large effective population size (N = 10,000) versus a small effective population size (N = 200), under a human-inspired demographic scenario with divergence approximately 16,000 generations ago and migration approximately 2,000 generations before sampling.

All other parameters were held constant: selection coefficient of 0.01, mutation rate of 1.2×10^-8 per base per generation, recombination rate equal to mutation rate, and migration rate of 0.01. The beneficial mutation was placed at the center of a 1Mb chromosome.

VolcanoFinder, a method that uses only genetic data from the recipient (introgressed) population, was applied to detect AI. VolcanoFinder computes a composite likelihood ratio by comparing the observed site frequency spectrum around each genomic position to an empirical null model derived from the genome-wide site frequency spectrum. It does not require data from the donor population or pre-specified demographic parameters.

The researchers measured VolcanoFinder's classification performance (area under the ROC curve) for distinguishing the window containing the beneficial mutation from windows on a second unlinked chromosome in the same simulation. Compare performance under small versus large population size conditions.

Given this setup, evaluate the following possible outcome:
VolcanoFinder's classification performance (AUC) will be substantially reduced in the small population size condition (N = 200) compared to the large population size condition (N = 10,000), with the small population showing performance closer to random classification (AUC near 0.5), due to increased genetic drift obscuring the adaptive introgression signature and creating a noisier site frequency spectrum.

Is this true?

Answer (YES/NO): YES